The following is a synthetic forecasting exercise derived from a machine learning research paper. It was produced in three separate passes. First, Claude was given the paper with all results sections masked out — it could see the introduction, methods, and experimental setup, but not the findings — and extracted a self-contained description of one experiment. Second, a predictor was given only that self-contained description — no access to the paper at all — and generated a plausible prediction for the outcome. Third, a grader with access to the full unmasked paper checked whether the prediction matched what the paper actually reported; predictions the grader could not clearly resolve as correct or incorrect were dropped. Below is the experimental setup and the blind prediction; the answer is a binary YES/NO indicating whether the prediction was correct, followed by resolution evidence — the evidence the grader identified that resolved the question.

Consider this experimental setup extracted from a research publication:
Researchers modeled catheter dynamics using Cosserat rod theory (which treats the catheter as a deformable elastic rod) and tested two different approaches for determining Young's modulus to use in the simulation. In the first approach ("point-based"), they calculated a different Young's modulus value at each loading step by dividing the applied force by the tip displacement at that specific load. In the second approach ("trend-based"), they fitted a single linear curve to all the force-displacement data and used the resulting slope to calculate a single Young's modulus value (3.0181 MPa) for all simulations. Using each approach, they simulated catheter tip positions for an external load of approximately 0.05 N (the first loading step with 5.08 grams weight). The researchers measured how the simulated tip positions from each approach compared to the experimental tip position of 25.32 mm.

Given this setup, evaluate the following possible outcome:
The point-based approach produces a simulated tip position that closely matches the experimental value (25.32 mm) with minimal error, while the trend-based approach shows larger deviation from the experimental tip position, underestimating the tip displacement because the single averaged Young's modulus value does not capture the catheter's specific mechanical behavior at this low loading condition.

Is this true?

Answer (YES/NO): YES